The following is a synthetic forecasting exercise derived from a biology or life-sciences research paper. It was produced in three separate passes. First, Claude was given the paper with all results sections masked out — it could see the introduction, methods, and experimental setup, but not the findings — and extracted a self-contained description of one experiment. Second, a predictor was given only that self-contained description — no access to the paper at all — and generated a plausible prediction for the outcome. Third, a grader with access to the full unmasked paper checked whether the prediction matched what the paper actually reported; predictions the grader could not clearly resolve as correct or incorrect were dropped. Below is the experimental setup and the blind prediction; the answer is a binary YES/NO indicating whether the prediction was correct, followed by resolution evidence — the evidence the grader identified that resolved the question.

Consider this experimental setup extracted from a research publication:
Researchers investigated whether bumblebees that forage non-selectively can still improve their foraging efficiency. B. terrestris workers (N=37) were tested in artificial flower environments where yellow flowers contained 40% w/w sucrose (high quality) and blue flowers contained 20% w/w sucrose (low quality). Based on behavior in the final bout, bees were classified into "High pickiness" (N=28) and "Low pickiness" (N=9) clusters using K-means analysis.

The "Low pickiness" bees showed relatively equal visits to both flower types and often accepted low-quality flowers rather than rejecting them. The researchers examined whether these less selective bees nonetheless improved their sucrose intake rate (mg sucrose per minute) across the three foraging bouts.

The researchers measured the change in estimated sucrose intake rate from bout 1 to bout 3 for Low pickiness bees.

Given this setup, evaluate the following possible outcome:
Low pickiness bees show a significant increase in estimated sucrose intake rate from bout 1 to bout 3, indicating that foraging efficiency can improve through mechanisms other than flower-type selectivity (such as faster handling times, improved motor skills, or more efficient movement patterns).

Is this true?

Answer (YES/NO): YES